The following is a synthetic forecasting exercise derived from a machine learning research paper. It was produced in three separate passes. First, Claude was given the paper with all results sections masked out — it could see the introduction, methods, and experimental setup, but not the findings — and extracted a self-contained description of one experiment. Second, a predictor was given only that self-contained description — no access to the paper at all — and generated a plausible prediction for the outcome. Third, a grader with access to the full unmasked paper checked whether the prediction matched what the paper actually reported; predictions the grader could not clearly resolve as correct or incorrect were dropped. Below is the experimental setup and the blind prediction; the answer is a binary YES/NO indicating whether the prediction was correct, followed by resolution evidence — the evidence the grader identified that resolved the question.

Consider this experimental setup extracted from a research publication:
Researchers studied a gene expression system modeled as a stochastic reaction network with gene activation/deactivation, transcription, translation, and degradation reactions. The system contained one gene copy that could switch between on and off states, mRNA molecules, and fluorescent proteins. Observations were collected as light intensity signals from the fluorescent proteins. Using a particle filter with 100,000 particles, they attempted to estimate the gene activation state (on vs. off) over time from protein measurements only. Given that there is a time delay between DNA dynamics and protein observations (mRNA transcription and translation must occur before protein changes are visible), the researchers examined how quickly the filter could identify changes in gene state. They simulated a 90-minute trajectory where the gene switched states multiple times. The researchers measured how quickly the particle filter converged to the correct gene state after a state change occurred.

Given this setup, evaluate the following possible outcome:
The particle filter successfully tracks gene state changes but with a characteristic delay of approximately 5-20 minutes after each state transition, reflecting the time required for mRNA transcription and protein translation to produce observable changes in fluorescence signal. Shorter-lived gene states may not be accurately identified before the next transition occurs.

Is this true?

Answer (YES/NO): YES